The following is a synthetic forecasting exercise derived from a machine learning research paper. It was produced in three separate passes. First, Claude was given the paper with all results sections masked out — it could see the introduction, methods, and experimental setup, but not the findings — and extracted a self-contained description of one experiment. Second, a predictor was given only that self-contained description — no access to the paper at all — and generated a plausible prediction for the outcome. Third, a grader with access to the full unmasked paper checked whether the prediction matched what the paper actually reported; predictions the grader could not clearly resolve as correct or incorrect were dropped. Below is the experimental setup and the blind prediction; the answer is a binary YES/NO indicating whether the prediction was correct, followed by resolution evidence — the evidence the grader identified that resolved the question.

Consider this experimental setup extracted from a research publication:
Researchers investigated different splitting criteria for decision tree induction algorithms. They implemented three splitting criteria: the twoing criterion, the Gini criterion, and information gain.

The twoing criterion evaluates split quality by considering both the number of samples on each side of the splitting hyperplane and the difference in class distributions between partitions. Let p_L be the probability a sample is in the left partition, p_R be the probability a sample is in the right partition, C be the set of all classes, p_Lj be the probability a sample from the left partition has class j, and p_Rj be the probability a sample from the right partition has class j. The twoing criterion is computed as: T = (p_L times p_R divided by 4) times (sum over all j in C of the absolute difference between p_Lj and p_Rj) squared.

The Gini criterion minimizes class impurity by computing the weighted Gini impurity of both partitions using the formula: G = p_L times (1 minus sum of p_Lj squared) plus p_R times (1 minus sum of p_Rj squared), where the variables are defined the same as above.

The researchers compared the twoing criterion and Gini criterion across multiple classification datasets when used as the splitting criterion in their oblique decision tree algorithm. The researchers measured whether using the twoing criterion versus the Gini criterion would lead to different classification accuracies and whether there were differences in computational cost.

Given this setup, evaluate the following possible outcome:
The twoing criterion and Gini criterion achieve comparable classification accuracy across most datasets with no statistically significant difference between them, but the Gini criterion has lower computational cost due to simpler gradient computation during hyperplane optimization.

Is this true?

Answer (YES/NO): NO